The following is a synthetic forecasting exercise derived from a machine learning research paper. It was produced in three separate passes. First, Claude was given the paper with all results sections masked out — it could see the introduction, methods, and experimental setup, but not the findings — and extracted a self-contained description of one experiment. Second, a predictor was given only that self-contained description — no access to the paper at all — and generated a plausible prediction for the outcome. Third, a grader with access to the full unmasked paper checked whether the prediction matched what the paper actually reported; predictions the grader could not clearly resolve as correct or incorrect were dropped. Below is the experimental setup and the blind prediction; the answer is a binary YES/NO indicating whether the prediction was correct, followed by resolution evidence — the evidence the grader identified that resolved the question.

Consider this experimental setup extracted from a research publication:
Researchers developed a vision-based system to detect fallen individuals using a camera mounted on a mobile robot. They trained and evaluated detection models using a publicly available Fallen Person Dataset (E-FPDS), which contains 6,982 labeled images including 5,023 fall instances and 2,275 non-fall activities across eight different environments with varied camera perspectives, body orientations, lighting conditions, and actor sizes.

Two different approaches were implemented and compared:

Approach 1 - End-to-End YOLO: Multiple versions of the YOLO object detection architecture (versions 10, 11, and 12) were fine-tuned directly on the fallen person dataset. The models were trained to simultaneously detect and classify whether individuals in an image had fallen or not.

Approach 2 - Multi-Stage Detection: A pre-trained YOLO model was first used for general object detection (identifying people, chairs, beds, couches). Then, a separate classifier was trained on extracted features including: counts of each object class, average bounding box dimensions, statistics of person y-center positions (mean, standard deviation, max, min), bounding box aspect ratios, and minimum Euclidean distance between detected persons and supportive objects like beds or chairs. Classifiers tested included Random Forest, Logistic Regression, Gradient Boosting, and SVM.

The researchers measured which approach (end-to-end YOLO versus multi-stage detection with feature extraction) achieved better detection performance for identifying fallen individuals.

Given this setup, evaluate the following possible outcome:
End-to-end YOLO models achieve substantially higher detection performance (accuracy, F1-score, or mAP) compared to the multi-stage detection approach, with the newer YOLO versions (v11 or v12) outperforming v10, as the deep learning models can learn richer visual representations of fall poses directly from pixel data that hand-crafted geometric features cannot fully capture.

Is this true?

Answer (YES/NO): NO